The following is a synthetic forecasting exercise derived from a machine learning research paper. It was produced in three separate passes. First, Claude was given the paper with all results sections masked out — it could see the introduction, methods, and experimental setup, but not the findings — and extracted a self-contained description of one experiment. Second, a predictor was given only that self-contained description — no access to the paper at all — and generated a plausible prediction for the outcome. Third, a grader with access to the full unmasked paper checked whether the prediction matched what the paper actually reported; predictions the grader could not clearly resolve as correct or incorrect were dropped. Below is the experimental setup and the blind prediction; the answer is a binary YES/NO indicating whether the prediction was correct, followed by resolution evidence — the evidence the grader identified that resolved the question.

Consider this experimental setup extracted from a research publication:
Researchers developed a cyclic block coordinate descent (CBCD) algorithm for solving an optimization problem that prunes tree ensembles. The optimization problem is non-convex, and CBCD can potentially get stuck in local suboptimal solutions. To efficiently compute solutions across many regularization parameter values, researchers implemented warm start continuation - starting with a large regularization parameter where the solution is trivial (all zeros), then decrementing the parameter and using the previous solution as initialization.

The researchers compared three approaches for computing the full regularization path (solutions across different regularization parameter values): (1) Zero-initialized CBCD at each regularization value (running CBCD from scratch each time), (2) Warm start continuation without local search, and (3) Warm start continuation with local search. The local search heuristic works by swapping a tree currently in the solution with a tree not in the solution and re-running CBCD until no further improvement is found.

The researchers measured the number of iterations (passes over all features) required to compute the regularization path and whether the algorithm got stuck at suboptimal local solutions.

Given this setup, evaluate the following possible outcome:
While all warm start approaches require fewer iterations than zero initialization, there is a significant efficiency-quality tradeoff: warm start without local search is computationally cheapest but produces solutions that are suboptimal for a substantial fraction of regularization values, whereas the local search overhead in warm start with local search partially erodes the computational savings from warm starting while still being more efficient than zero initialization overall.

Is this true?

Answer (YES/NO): NO